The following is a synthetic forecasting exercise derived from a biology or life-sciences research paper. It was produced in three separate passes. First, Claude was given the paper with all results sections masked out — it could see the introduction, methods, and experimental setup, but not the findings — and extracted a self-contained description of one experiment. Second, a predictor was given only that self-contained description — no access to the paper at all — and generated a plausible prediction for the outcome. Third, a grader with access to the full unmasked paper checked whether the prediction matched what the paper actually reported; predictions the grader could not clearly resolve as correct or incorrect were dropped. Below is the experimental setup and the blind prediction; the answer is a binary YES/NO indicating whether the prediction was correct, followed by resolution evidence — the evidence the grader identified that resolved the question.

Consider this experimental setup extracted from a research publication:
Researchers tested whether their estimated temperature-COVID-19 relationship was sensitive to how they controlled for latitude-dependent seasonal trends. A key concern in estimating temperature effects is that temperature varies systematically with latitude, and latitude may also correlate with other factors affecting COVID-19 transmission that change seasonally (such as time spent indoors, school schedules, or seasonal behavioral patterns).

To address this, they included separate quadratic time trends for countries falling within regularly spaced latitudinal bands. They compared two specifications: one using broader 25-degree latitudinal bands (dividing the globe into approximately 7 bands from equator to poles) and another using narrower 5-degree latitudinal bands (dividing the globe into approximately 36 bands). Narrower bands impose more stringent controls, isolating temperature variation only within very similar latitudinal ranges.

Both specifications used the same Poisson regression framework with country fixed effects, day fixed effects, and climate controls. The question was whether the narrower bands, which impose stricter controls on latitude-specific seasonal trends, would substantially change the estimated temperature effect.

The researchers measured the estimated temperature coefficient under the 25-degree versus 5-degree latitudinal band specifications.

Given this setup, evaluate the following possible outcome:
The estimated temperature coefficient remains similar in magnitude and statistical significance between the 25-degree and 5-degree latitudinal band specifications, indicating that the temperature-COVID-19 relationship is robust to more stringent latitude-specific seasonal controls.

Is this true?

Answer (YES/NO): YES